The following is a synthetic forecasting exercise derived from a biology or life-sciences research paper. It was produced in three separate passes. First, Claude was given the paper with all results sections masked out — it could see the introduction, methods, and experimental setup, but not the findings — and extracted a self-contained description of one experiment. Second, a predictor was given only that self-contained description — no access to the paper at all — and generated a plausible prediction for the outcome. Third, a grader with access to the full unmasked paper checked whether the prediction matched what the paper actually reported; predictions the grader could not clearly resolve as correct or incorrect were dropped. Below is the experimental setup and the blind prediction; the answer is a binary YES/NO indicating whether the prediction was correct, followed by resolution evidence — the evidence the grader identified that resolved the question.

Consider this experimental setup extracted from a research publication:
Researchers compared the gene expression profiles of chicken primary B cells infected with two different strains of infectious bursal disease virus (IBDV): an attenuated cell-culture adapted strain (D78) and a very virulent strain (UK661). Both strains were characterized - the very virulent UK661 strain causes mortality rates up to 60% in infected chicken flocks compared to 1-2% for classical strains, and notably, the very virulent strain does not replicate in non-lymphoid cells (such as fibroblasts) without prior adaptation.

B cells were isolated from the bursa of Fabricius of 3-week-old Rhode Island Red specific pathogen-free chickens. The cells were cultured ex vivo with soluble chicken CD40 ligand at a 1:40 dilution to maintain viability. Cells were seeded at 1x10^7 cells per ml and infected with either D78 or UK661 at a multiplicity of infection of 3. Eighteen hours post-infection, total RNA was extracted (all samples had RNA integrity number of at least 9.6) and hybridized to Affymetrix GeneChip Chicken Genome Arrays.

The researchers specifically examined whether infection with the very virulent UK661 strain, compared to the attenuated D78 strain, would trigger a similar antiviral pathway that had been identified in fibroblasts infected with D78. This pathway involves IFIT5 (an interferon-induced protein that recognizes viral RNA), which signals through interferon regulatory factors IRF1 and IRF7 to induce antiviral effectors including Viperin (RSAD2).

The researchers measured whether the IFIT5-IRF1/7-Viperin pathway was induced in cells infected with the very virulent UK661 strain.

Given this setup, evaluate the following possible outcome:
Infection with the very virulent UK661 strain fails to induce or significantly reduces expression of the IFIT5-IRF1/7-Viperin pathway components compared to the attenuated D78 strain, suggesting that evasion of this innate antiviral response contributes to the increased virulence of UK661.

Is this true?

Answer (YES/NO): YES